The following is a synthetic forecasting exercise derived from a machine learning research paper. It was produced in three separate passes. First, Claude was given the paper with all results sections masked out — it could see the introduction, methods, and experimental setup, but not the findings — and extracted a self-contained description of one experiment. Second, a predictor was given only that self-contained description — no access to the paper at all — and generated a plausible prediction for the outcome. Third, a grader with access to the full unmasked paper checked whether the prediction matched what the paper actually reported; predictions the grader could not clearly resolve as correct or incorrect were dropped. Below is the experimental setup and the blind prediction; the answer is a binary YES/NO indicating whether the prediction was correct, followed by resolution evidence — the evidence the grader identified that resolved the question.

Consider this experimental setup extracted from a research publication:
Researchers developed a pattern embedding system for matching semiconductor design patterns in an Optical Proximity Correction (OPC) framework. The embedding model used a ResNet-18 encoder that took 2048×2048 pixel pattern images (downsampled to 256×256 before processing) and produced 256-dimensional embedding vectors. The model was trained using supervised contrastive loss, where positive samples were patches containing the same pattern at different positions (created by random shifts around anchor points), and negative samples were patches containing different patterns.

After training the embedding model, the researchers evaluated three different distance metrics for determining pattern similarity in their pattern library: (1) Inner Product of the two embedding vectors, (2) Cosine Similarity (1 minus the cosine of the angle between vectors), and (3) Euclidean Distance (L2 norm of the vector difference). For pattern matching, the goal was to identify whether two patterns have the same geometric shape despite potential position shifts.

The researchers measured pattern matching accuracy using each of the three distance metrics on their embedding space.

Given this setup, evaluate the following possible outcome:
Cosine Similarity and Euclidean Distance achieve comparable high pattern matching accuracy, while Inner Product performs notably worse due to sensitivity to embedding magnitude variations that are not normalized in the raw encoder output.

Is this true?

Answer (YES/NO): NO